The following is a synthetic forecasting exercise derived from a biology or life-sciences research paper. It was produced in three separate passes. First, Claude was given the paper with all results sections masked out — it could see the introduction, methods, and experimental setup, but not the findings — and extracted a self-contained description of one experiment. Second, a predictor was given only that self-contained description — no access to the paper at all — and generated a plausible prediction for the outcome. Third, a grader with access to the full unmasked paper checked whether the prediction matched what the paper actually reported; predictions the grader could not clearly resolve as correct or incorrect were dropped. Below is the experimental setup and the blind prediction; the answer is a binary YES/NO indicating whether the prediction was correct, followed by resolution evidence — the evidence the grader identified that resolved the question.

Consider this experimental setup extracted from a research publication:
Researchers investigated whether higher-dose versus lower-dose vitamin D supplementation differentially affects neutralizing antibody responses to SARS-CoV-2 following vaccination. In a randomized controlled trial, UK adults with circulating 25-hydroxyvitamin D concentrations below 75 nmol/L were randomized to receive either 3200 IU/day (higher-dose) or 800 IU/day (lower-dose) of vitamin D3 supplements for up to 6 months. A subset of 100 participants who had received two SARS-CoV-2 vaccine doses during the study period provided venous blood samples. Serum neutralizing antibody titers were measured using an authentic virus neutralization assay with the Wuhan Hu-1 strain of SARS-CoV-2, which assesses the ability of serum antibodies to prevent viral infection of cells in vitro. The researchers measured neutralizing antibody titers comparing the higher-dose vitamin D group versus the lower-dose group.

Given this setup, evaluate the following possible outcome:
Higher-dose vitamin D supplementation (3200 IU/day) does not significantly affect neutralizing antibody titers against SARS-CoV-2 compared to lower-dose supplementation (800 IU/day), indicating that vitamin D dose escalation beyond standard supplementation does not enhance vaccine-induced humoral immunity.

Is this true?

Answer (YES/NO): YES